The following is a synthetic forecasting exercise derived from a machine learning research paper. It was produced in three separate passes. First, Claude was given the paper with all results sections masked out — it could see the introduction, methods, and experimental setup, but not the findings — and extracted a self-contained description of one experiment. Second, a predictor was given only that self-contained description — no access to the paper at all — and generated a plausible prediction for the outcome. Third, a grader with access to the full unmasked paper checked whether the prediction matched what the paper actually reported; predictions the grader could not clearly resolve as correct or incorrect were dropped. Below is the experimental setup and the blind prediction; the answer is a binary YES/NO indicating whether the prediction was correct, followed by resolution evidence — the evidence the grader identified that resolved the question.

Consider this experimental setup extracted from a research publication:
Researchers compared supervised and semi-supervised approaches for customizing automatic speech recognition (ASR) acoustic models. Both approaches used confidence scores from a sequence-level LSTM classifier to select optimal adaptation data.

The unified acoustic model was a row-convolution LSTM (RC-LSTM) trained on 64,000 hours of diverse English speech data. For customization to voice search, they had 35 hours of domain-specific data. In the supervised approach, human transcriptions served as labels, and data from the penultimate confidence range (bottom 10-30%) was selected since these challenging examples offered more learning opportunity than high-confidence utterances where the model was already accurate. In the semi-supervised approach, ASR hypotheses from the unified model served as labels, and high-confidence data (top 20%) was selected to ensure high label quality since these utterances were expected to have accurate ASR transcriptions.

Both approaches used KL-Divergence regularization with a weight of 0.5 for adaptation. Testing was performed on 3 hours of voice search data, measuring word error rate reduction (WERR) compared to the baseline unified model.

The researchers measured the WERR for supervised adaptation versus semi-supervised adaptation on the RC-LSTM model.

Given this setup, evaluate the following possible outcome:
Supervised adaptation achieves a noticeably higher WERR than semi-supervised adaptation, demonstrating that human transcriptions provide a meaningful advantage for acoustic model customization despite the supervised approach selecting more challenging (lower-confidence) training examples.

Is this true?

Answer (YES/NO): YES